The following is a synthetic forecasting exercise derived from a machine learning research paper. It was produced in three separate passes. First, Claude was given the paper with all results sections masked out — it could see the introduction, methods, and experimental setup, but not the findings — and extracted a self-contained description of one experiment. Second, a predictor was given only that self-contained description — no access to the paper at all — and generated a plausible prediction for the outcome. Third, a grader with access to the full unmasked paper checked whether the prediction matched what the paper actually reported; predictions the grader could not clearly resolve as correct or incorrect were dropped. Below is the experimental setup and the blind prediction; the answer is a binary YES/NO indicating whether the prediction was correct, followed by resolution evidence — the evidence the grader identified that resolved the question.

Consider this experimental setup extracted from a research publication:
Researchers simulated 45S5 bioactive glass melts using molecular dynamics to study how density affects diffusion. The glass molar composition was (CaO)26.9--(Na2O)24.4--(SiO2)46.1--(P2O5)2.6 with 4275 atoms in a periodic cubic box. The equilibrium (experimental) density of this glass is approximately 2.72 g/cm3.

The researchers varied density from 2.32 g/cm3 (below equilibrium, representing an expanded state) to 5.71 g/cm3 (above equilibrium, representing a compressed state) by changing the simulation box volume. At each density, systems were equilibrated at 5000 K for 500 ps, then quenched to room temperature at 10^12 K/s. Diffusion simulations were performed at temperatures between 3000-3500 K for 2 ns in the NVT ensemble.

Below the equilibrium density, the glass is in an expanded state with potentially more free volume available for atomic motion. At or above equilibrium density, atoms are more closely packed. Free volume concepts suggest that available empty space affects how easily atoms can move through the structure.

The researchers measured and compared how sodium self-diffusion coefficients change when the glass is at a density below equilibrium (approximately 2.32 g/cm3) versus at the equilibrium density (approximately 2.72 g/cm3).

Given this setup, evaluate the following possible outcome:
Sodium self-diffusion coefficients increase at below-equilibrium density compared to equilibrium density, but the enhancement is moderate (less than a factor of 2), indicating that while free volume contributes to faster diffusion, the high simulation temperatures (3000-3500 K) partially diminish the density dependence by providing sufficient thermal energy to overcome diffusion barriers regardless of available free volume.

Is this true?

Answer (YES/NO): YES